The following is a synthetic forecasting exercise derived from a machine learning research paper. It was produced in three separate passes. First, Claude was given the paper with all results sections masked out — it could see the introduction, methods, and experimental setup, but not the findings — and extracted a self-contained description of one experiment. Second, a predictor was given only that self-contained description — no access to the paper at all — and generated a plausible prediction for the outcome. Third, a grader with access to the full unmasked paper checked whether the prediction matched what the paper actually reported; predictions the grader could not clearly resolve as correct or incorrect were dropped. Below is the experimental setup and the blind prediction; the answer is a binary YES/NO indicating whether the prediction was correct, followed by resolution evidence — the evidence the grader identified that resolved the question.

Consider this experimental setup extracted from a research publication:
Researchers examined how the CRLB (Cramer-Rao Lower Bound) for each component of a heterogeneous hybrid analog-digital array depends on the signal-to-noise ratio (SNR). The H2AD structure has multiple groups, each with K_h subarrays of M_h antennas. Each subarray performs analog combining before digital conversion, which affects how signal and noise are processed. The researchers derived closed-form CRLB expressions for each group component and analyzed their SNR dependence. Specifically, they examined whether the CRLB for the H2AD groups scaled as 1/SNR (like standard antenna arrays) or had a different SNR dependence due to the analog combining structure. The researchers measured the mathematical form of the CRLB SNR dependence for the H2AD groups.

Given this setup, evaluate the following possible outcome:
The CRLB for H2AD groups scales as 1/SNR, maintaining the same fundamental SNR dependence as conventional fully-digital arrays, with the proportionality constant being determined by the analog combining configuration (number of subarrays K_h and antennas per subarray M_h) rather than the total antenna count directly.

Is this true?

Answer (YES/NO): YES